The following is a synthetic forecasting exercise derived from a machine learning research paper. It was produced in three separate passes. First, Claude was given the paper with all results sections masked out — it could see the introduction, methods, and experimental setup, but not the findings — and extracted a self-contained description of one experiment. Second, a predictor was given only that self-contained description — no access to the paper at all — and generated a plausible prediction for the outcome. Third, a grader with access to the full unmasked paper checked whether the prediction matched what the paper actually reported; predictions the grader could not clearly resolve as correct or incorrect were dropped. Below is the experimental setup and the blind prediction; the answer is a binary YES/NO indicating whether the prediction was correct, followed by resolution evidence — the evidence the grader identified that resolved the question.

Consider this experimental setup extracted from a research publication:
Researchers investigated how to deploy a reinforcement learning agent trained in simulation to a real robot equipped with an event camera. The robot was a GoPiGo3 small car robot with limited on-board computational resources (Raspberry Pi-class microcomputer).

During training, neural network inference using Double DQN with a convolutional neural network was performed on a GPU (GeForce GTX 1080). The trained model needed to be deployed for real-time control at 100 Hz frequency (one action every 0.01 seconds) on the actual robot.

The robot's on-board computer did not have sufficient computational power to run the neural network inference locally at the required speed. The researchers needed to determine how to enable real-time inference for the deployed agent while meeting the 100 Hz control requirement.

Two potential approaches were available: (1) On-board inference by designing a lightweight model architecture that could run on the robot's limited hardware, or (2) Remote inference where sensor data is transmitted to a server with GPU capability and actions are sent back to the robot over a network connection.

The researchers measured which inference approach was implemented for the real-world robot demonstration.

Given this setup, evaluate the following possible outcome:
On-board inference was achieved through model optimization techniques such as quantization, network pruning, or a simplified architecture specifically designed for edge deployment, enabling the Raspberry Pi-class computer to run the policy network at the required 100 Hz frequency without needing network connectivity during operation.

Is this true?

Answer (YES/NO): NO